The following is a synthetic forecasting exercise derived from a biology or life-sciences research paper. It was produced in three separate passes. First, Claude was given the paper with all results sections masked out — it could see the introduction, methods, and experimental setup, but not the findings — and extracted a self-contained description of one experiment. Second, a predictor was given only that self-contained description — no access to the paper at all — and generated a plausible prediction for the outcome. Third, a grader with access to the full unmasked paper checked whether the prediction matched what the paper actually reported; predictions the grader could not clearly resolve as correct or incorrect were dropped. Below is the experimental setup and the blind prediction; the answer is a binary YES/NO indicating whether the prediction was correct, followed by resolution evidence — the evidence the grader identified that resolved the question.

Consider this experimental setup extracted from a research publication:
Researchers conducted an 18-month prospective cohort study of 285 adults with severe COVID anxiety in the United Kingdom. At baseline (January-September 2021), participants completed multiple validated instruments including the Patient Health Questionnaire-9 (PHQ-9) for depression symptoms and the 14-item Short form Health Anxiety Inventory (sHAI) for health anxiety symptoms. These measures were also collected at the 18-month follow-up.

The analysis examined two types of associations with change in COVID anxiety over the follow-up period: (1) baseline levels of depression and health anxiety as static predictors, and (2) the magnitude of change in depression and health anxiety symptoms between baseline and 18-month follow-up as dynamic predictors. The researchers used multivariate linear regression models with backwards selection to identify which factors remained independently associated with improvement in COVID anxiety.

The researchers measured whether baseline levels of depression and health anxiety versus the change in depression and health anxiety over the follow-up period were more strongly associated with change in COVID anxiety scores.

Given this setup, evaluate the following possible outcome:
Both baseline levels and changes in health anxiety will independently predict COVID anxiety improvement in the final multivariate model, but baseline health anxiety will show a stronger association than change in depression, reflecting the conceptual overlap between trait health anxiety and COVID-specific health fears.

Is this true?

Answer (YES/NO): NO